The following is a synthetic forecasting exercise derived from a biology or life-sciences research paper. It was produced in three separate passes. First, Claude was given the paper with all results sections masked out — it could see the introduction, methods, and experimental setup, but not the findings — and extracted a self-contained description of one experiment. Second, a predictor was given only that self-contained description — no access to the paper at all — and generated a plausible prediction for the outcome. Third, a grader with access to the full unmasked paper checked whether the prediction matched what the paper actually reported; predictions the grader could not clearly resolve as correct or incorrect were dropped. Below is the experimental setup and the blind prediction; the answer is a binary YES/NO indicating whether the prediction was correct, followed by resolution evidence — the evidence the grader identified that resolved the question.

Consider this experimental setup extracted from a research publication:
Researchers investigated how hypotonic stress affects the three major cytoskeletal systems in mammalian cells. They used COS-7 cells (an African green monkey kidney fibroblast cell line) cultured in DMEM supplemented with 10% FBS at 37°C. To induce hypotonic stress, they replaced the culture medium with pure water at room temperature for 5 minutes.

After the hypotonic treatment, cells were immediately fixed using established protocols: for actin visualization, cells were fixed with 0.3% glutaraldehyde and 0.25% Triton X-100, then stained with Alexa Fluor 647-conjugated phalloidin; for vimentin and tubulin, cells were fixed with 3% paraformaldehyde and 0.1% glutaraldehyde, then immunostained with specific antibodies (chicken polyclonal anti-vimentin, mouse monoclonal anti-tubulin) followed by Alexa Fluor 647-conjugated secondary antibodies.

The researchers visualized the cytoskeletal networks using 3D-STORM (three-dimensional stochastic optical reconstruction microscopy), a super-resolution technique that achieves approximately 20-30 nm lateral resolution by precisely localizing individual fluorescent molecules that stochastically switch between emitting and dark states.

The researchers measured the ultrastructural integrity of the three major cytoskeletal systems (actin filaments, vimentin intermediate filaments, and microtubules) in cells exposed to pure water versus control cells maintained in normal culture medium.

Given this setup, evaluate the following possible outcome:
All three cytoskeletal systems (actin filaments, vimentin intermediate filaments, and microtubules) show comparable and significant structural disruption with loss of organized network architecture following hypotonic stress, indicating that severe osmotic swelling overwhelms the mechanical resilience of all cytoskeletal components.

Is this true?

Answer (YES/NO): NO